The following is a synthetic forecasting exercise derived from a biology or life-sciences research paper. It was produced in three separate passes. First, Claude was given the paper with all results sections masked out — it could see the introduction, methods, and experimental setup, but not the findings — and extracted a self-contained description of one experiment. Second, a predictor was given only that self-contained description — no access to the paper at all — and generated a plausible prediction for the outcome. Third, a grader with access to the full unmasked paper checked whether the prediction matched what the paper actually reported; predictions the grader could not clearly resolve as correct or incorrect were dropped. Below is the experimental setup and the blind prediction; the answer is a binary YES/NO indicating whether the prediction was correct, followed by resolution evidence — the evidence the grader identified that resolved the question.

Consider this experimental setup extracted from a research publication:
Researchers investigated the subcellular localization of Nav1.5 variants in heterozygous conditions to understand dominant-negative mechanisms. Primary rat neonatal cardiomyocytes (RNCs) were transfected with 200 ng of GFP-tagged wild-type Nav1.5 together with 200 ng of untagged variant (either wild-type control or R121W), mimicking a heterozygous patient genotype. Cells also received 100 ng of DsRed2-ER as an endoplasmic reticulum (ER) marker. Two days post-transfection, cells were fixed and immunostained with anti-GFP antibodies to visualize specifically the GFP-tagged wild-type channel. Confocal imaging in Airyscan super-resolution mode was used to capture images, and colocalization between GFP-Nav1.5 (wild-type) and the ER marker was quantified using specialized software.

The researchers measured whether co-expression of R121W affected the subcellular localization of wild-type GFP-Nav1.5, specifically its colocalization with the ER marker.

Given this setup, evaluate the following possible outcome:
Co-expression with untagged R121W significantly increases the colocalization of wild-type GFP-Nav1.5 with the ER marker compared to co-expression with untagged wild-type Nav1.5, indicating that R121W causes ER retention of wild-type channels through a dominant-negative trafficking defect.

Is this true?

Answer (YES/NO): NO